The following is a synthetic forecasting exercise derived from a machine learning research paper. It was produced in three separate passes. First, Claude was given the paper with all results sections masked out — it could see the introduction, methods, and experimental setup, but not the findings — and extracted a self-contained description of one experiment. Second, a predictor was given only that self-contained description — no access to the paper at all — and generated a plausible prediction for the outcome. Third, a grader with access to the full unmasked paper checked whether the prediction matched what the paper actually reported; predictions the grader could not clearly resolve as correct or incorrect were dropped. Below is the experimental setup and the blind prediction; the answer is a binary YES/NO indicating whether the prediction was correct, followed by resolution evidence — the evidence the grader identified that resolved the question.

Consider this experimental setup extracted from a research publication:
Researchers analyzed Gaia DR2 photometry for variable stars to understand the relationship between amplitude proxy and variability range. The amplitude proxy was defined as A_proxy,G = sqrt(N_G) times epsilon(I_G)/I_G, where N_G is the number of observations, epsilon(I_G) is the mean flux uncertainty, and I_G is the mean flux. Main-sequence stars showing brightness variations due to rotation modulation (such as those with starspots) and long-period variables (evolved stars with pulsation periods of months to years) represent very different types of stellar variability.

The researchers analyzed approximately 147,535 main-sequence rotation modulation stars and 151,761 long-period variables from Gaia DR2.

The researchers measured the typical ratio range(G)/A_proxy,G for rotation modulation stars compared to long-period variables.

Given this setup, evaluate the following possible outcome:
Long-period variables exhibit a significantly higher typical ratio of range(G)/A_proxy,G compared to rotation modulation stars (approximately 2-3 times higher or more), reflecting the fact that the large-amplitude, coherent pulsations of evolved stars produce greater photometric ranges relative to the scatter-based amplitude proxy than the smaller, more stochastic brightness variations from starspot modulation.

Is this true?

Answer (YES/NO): NO